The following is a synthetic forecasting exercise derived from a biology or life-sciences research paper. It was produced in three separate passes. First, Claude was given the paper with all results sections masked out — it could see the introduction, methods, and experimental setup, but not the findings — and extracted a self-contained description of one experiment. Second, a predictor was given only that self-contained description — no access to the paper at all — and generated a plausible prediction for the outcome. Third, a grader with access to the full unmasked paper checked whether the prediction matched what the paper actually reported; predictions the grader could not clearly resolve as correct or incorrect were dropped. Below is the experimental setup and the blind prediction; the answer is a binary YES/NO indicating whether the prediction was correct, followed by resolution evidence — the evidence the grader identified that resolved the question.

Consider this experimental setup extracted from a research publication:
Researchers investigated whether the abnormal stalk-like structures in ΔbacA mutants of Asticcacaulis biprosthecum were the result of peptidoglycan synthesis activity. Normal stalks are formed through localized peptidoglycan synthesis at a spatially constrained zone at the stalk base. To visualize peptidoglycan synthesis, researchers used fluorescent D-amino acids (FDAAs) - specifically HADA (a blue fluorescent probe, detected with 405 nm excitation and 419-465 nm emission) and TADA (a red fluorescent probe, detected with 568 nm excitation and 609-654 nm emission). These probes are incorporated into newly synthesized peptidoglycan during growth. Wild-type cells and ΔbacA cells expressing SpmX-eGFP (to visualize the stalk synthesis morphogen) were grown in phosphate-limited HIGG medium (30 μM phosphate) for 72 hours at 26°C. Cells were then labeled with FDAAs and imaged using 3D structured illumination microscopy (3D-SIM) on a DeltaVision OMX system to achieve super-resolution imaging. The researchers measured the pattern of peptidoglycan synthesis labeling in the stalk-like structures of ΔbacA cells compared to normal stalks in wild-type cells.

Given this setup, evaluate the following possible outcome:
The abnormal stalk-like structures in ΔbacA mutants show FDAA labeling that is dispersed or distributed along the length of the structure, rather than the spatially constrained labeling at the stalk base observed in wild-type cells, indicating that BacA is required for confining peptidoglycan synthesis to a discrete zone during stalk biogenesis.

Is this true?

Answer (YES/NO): YES